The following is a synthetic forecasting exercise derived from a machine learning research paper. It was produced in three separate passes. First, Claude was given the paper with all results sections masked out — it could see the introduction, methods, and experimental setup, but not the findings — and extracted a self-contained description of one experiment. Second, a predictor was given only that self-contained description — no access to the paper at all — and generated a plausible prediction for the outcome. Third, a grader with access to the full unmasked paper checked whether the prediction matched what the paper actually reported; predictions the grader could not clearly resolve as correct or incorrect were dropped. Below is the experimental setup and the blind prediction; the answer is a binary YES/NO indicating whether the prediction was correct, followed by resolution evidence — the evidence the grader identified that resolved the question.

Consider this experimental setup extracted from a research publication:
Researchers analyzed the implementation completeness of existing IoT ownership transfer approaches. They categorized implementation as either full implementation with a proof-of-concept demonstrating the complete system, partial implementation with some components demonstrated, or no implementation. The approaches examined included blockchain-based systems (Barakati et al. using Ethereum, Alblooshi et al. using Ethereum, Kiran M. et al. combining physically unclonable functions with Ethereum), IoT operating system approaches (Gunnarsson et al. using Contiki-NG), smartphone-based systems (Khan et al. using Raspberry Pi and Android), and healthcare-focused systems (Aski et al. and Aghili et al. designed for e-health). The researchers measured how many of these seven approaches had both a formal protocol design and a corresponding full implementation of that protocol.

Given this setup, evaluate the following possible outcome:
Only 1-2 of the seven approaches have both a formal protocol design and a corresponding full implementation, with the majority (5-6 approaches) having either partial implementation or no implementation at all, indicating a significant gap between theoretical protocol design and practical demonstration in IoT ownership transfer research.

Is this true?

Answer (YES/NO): NO